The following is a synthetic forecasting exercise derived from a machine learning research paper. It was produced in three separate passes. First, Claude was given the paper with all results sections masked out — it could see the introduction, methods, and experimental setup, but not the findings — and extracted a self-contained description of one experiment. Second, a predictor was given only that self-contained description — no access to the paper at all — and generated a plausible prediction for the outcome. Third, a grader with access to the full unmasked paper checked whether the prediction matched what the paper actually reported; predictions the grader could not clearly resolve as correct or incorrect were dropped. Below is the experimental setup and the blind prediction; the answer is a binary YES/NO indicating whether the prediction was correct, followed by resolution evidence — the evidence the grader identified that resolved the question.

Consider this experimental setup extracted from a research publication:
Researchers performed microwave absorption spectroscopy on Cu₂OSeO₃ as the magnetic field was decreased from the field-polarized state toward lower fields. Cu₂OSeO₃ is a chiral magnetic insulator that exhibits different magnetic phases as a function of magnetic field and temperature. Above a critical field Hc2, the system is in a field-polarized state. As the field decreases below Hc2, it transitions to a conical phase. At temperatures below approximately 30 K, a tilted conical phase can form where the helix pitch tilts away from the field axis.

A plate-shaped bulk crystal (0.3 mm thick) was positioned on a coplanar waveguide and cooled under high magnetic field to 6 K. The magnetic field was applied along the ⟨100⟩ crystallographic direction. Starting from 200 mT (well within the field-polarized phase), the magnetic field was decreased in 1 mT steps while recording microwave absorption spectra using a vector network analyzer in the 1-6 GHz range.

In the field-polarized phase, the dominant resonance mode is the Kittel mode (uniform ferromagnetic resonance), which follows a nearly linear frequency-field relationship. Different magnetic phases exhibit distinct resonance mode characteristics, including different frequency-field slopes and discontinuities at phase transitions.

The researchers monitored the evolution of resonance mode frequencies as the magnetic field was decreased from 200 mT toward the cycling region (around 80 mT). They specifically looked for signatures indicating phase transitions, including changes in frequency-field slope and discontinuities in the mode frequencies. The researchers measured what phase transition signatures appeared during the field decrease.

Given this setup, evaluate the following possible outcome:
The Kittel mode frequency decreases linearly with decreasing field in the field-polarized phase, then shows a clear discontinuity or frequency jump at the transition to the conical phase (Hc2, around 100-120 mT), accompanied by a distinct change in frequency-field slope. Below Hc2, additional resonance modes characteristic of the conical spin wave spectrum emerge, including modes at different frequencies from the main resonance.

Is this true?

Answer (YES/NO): NO